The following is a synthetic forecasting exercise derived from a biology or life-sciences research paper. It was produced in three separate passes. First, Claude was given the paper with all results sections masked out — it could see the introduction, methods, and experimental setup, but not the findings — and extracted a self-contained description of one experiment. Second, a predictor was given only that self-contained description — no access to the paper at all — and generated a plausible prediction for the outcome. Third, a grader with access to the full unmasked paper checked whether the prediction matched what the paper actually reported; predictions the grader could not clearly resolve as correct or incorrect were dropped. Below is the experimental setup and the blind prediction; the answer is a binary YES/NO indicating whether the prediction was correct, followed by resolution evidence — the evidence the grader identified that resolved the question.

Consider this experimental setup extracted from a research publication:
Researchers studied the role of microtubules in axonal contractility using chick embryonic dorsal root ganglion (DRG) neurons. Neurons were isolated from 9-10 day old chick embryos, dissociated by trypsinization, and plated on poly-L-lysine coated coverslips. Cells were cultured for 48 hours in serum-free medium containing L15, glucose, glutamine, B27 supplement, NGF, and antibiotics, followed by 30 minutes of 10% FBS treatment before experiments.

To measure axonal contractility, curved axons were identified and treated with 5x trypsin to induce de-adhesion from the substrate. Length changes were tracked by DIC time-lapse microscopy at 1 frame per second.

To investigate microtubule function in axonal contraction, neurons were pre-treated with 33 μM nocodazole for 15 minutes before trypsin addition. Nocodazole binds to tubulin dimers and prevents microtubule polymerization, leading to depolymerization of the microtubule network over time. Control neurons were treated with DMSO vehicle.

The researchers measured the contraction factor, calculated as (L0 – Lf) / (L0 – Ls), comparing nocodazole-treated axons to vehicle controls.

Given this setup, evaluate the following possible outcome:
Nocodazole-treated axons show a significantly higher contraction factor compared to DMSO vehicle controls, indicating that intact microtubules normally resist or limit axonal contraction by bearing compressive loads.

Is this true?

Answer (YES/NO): NO